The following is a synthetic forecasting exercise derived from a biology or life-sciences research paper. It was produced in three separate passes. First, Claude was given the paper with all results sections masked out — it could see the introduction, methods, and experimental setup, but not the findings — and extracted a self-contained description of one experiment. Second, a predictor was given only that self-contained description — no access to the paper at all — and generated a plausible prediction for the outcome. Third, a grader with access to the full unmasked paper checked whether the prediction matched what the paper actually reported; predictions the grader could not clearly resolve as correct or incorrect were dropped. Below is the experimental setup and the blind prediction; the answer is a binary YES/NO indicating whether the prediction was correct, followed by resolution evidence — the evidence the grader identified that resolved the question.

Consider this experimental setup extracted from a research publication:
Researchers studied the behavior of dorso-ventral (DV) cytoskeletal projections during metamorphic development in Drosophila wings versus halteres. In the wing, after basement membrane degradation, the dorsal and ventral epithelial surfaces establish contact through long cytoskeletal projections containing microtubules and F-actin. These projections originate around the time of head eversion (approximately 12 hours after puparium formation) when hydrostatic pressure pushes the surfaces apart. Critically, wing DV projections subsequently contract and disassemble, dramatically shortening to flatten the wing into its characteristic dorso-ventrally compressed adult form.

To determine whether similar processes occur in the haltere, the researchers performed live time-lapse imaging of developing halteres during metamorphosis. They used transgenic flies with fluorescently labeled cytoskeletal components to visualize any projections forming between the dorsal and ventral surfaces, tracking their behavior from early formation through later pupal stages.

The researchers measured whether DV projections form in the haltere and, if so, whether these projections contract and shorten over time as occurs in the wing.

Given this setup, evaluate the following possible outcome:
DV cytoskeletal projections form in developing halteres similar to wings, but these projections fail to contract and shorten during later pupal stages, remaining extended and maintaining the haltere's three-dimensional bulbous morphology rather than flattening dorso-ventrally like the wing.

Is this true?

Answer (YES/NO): YES